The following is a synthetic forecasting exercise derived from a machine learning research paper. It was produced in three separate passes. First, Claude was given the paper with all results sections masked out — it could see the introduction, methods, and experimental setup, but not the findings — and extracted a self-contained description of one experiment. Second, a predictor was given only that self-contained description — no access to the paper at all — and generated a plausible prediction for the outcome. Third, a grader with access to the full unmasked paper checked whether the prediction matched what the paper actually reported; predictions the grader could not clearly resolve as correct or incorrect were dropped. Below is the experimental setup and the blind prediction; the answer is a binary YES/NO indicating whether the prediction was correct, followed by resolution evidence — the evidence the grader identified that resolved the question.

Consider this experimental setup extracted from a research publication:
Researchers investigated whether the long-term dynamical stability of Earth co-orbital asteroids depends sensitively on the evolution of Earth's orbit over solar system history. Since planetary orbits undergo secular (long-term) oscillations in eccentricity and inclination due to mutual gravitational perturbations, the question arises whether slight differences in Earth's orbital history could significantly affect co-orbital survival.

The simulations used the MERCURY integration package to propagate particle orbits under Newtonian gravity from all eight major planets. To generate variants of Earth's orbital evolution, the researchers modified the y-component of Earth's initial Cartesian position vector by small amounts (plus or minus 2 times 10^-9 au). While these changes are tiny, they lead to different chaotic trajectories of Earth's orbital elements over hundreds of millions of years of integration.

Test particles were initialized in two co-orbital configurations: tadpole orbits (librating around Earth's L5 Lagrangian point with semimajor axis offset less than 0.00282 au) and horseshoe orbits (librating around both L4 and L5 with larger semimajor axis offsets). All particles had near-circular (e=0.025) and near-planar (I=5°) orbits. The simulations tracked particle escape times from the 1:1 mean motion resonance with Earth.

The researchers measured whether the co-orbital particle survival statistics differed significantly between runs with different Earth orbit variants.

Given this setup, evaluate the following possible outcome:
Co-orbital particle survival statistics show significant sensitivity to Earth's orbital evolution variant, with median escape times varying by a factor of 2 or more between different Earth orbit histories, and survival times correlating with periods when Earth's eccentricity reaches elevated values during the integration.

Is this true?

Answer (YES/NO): NO